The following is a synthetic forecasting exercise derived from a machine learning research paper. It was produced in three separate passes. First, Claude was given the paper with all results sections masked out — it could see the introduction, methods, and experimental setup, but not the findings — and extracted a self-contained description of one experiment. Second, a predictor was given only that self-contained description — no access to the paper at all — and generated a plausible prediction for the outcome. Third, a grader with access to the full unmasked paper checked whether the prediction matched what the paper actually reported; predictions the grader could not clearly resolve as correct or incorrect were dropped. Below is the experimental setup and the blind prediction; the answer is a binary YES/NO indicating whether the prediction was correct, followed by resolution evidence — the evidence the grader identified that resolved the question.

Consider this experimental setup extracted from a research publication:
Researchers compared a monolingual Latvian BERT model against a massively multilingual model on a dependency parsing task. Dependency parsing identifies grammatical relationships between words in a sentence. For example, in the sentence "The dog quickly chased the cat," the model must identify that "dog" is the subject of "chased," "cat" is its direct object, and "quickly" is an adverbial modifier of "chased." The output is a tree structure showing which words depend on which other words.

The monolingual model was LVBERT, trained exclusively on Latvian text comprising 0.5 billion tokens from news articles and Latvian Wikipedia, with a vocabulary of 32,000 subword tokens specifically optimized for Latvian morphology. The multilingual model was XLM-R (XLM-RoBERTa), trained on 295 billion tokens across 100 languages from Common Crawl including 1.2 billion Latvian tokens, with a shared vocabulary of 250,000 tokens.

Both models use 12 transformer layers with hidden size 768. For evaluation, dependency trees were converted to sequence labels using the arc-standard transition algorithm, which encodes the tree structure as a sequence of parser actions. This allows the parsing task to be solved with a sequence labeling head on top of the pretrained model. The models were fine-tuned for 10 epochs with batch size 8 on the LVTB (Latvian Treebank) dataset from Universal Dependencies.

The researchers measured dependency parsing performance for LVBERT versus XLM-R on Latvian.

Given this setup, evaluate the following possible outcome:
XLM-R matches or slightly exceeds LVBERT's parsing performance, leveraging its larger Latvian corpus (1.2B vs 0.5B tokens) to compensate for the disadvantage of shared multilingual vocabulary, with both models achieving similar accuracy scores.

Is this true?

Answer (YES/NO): NO